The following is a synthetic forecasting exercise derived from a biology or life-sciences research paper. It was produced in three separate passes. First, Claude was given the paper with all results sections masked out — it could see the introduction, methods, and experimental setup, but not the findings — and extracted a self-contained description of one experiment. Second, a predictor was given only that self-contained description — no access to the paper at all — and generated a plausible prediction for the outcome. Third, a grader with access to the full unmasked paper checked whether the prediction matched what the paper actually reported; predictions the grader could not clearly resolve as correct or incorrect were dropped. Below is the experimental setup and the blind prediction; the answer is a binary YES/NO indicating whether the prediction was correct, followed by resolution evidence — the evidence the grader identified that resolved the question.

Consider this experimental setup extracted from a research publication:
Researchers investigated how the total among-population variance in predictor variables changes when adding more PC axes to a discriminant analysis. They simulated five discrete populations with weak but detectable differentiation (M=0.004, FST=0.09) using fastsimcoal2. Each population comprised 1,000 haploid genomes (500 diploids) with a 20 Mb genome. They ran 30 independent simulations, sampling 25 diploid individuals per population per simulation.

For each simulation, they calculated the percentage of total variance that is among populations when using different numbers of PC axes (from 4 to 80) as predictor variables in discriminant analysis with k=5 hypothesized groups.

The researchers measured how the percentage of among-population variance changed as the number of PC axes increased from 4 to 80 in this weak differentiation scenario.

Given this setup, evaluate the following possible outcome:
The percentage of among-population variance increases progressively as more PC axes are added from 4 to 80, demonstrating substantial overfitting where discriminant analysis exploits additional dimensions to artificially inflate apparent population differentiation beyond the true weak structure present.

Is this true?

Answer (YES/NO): NO